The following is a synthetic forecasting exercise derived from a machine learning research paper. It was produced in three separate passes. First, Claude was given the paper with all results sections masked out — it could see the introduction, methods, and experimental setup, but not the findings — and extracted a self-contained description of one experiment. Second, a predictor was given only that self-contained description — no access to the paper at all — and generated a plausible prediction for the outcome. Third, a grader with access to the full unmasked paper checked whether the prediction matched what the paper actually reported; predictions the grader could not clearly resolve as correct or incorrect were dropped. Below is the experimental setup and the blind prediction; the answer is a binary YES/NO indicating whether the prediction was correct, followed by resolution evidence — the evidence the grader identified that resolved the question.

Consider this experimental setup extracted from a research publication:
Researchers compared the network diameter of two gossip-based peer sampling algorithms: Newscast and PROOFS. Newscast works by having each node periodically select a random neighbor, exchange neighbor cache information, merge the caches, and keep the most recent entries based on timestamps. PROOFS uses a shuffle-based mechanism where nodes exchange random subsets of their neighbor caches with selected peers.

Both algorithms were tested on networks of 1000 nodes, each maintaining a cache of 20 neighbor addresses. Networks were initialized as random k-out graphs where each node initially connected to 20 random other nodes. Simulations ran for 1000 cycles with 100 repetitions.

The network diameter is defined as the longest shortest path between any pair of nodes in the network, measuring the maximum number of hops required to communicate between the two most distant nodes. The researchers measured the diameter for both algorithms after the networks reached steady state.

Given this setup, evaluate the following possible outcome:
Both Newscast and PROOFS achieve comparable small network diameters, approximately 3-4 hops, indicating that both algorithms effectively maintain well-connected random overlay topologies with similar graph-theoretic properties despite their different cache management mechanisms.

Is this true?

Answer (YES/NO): YES